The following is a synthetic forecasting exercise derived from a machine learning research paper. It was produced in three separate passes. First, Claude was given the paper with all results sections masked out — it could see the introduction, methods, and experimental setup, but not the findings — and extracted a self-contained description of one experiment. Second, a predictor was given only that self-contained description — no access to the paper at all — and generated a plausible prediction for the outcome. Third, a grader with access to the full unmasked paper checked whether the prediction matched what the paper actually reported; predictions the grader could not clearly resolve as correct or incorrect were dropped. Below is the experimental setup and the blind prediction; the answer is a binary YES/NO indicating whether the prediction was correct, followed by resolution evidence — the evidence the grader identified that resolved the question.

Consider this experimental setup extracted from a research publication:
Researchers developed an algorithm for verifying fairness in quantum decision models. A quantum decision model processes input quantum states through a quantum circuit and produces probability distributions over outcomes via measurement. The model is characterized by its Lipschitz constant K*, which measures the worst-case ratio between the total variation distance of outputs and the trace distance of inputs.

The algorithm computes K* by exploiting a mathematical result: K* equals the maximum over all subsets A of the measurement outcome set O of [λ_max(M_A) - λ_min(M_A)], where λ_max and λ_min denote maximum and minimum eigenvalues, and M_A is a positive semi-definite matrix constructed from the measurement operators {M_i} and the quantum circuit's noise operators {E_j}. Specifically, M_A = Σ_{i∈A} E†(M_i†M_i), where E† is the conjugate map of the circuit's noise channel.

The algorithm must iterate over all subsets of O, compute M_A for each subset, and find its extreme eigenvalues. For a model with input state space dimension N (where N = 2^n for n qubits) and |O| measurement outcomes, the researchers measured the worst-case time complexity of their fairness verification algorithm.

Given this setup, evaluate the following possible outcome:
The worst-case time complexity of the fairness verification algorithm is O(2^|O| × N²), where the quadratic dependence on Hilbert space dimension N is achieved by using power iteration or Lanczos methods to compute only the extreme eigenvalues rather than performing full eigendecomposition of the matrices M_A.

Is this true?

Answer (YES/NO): NO